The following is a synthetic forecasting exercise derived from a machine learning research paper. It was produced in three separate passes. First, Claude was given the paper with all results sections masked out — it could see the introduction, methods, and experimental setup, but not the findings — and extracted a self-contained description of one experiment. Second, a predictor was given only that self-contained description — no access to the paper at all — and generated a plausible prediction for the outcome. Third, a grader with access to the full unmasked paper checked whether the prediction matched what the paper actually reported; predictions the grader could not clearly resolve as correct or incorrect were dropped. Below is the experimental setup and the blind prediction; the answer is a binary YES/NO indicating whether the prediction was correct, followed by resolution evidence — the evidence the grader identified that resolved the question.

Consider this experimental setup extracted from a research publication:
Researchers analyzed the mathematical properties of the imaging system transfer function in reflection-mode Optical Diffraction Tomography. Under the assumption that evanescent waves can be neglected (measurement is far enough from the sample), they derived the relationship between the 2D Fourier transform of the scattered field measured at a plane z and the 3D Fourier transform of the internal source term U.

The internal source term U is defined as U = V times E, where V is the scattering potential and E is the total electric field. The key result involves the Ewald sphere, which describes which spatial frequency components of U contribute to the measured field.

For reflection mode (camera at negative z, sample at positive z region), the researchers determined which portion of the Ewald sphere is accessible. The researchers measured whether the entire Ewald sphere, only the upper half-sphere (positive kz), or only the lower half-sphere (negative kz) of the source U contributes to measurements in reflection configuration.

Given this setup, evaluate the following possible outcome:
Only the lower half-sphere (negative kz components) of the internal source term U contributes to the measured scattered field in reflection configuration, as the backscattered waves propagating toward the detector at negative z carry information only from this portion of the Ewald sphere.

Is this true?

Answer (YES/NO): YES